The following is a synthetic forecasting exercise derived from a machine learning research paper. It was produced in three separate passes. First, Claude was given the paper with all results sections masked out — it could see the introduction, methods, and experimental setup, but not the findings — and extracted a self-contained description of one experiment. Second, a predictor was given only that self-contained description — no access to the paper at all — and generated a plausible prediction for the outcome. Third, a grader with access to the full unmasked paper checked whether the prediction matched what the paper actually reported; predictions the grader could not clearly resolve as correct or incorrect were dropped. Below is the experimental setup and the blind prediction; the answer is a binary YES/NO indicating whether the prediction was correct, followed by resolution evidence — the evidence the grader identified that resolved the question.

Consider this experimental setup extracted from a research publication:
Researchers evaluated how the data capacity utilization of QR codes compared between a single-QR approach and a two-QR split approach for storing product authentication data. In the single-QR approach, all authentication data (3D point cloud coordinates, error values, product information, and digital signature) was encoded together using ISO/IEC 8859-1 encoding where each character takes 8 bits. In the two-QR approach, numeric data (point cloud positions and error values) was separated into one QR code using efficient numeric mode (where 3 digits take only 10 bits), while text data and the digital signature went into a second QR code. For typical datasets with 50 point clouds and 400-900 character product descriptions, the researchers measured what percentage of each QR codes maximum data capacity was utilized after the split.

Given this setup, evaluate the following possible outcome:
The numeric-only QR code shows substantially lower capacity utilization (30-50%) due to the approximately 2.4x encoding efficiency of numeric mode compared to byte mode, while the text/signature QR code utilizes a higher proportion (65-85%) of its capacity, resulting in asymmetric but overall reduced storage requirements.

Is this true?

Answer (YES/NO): NO